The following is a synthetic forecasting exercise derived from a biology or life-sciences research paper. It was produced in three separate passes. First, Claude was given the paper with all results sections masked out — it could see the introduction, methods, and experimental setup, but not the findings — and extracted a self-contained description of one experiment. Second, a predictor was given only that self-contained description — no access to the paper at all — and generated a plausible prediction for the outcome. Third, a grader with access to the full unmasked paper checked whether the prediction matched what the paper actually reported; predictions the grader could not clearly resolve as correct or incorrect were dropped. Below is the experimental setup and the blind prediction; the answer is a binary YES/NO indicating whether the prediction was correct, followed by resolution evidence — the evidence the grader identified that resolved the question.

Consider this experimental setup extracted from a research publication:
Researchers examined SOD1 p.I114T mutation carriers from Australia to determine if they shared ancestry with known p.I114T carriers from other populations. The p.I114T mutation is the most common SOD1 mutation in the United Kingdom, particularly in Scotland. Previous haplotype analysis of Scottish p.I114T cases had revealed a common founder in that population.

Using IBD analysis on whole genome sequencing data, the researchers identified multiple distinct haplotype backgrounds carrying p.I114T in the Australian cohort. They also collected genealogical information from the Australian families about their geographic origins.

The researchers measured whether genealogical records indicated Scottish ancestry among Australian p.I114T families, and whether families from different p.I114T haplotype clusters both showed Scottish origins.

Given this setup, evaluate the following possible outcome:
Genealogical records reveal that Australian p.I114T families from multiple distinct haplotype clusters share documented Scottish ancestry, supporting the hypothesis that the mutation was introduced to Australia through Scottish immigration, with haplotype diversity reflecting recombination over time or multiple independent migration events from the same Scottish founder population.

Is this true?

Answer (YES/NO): YES